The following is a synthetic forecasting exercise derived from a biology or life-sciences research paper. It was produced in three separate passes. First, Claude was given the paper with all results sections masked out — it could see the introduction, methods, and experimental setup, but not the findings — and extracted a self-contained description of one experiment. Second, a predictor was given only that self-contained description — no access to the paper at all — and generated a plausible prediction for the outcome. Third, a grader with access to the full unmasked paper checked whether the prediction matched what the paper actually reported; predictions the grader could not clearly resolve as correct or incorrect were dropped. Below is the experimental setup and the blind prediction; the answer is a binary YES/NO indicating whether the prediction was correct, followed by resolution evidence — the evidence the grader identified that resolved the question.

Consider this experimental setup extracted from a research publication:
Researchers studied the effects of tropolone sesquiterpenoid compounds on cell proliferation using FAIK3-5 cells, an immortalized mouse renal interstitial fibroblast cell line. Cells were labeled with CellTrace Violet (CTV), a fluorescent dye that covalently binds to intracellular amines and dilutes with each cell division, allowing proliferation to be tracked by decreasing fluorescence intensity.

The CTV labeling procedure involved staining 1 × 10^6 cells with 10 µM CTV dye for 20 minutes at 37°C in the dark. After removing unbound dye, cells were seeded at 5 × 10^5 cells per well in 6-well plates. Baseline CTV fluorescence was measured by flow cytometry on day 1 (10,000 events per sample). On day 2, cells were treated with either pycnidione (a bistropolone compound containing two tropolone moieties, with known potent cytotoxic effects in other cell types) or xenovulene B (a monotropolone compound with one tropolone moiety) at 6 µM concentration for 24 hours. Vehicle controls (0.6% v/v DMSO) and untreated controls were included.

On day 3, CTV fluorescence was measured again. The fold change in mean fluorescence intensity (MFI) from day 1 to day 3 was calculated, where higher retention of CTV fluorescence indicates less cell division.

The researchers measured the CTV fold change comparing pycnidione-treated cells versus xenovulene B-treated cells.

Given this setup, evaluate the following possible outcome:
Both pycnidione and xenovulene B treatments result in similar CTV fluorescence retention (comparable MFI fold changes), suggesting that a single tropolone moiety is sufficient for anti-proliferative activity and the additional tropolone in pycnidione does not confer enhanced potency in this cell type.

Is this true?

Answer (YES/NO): YES